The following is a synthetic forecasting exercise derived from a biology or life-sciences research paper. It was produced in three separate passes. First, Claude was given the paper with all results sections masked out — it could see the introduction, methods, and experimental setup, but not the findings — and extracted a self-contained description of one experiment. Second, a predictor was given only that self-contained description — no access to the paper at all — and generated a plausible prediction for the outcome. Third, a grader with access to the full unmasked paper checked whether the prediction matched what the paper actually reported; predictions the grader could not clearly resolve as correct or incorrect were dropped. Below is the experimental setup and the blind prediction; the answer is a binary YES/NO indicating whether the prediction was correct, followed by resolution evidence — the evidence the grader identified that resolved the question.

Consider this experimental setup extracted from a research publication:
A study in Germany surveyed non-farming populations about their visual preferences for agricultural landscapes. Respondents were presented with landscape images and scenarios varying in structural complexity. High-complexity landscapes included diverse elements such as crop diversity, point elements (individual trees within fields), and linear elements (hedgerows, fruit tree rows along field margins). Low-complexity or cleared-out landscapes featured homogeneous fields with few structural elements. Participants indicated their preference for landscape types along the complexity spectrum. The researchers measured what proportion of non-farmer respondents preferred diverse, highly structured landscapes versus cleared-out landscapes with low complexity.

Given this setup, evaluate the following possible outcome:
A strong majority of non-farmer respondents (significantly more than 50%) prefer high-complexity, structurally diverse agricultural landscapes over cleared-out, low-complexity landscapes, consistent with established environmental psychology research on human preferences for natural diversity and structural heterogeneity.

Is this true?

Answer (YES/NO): YES